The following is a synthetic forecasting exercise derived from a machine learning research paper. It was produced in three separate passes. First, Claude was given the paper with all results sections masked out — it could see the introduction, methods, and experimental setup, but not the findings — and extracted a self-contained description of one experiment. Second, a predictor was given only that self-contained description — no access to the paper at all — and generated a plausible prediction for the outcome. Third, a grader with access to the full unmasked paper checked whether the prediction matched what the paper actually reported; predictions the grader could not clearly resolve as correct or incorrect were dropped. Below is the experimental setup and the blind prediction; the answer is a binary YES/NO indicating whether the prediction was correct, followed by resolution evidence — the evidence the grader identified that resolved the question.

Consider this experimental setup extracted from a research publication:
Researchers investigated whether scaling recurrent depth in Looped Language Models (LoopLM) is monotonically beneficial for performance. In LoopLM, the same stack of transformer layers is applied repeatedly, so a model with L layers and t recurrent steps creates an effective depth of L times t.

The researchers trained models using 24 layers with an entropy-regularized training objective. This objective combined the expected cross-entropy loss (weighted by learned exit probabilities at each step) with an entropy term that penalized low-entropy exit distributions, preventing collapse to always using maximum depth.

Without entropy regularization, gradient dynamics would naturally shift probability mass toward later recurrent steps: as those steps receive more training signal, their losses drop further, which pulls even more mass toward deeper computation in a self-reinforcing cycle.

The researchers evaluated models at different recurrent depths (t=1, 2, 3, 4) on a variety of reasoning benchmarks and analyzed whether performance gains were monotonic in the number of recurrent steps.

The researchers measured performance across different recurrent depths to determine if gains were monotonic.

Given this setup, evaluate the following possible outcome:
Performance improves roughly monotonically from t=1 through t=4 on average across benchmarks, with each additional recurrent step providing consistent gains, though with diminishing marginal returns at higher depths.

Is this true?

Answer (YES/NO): YES